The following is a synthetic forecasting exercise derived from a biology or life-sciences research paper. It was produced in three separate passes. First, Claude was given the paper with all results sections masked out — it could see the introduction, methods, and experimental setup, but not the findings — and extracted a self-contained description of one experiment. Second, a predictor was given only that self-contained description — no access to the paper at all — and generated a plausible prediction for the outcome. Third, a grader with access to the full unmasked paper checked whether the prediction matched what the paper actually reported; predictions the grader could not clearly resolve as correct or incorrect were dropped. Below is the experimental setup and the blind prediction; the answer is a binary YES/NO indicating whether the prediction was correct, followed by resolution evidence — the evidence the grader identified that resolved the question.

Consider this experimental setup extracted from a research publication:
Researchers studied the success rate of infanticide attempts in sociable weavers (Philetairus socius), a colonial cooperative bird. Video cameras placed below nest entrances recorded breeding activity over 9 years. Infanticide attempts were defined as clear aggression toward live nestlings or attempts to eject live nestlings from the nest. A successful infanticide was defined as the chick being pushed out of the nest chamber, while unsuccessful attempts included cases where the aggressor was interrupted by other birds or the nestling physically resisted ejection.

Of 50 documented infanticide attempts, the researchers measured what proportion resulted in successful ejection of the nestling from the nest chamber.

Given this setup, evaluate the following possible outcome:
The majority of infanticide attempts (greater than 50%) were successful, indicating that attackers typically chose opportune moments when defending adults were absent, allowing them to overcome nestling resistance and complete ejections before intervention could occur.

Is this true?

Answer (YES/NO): YES